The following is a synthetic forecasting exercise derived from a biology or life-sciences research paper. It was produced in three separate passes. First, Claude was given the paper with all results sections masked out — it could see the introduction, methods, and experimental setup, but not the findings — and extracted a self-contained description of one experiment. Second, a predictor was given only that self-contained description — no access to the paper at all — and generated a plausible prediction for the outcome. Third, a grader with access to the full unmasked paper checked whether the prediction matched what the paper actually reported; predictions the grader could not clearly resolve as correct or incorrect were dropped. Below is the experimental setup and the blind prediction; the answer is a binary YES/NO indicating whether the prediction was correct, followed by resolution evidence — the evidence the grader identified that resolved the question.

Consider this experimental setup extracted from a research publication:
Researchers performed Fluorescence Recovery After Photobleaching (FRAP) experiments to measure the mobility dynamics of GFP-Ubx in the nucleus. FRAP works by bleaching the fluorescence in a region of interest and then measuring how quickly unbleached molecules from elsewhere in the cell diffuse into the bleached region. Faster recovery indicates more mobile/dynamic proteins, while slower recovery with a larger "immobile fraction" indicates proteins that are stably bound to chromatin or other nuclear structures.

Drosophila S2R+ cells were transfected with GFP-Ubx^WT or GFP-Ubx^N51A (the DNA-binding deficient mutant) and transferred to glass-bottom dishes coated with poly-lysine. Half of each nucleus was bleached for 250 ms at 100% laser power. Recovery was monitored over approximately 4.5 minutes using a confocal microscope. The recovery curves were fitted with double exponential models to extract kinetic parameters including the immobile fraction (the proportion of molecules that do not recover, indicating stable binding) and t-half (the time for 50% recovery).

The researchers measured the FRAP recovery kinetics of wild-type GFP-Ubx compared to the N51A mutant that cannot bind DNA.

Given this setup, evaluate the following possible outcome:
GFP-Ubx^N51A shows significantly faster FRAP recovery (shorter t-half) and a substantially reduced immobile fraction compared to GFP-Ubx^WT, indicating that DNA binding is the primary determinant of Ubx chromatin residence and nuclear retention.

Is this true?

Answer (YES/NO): YES